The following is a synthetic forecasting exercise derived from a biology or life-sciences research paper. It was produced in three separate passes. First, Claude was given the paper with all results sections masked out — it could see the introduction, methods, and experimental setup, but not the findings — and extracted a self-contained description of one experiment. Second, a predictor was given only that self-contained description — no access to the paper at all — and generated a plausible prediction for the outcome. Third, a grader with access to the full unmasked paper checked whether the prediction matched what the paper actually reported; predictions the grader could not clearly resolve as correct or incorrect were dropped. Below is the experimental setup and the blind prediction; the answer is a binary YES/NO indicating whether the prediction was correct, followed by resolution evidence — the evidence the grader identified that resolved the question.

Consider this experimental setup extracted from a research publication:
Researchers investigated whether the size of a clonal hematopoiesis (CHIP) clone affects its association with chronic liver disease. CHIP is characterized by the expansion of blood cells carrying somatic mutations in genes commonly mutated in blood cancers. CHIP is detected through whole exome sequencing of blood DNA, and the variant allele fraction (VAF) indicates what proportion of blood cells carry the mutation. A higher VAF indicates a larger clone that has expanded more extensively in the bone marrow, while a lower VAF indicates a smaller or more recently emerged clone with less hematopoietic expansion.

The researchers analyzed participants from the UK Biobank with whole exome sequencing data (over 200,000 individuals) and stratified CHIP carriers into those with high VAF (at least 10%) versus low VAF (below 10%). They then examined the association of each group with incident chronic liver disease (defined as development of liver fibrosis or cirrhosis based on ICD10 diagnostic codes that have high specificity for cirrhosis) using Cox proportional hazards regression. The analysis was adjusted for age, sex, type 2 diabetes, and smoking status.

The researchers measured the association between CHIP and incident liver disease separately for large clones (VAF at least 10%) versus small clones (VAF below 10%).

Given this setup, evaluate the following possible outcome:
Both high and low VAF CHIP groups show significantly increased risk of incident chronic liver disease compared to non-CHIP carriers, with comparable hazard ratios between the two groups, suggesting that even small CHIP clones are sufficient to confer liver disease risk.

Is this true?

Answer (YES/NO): NO